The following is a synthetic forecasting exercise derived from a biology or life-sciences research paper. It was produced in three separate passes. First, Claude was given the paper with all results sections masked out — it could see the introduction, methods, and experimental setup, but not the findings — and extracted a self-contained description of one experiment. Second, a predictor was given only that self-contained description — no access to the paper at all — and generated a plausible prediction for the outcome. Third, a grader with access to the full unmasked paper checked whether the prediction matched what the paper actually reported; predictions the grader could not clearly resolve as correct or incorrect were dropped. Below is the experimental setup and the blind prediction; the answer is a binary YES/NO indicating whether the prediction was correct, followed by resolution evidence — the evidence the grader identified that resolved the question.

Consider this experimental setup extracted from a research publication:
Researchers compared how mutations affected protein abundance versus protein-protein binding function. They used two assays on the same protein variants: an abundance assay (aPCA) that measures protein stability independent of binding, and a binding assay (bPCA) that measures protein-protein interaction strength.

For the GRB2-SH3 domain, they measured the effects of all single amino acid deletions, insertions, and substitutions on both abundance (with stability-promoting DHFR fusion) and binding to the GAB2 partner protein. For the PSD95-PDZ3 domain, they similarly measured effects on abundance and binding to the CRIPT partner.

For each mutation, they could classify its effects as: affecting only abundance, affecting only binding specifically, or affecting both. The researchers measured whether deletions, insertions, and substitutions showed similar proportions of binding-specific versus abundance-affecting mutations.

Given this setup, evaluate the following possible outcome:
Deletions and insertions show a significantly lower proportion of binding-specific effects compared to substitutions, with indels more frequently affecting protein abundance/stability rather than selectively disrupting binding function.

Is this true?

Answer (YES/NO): NO